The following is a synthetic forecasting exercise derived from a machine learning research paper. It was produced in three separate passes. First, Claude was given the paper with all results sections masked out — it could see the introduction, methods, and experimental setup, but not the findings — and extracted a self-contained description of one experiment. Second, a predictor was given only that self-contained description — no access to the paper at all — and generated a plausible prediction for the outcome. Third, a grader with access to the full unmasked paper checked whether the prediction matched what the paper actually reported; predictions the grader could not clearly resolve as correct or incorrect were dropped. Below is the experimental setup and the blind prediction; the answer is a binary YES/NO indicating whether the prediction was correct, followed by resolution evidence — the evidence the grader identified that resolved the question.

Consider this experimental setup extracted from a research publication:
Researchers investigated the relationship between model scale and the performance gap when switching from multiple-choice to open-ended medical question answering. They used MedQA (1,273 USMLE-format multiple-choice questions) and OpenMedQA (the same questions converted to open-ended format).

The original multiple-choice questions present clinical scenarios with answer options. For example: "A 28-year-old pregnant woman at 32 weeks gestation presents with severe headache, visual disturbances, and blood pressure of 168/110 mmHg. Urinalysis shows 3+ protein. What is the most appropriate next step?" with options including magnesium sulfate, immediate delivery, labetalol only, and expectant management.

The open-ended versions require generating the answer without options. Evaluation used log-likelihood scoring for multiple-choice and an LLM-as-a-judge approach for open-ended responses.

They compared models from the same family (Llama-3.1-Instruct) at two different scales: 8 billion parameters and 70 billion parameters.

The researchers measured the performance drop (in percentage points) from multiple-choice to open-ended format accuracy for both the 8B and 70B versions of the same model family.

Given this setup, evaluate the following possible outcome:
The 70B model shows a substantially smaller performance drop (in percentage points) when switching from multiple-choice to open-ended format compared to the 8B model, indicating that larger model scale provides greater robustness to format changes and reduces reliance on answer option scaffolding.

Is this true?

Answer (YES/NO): YES